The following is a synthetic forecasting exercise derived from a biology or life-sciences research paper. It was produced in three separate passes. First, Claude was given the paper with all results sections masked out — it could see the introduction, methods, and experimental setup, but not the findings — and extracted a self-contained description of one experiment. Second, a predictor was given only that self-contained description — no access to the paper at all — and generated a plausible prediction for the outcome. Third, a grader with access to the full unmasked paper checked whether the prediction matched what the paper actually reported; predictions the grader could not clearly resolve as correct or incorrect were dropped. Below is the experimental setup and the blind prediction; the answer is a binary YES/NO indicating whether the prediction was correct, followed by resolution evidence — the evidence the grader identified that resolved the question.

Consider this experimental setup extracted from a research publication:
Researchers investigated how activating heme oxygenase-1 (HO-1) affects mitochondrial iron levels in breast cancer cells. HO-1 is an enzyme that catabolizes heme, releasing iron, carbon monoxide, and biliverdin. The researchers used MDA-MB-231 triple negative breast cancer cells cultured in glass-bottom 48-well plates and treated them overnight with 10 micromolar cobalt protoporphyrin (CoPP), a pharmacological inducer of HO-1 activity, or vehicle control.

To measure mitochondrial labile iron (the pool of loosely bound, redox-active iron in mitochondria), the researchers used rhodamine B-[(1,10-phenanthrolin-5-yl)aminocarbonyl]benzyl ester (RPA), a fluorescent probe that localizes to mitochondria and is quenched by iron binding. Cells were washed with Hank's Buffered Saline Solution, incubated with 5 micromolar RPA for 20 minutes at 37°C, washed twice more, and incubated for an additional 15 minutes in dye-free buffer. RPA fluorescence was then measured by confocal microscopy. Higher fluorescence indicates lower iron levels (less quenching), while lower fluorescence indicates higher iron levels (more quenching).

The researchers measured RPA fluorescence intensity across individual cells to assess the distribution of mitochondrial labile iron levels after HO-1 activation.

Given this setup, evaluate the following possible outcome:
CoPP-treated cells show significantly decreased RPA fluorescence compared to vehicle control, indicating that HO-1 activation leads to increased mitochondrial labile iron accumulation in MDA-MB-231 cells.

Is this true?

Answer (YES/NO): NO